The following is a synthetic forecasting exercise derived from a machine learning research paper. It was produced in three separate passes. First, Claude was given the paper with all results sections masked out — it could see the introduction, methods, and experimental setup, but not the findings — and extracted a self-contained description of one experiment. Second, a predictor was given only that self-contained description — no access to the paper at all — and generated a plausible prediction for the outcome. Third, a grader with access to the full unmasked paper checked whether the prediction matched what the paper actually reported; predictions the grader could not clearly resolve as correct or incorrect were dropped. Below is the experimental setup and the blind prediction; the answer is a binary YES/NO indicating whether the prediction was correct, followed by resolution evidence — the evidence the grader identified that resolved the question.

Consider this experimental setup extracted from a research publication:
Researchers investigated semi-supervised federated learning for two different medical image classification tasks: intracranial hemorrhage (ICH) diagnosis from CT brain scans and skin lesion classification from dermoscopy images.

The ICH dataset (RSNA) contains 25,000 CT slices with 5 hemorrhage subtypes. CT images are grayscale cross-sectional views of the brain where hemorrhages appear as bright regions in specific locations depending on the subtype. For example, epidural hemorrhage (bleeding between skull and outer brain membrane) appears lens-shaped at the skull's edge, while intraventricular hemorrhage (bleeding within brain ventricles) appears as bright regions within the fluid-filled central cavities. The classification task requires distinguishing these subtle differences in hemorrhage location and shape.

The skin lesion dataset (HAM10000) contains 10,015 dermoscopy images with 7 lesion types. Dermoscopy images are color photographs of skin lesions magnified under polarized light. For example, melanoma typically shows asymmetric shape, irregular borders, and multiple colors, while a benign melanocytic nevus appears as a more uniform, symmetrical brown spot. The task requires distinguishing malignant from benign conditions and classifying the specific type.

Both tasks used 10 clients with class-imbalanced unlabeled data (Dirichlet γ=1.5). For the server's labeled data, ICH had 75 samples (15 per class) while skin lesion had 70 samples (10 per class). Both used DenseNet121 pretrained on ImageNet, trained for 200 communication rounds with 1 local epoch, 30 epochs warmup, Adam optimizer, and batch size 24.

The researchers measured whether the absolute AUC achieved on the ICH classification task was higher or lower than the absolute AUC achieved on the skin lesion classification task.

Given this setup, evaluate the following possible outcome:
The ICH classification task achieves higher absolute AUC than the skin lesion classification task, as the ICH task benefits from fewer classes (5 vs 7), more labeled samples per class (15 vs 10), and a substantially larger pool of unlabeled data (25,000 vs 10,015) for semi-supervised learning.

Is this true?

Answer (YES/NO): YES